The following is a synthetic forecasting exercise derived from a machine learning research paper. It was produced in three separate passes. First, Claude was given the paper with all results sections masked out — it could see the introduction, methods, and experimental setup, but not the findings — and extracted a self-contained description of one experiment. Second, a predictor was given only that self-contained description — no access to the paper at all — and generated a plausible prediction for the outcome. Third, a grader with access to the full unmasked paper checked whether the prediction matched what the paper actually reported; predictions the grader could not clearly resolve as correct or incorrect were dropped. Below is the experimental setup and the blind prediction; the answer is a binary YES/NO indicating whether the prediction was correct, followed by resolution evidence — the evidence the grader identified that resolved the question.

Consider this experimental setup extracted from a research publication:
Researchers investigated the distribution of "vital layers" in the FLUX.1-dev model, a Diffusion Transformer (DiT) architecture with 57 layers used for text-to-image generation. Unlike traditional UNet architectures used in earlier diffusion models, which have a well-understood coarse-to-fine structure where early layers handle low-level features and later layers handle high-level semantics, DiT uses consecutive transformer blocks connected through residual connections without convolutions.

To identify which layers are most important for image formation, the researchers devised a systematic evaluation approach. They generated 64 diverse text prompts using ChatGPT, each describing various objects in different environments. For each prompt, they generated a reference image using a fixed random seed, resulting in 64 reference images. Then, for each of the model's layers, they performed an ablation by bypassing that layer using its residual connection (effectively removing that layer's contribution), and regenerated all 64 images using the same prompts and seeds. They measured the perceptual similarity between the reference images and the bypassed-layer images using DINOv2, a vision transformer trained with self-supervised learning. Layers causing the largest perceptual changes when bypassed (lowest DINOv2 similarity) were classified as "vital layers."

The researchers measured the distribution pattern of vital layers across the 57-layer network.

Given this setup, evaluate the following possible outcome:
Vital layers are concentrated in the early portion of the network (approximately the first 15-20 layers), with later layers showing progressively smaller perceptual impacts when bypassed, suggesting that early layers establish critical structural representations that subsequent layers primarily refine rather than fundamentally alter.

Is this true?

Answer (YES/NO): NO